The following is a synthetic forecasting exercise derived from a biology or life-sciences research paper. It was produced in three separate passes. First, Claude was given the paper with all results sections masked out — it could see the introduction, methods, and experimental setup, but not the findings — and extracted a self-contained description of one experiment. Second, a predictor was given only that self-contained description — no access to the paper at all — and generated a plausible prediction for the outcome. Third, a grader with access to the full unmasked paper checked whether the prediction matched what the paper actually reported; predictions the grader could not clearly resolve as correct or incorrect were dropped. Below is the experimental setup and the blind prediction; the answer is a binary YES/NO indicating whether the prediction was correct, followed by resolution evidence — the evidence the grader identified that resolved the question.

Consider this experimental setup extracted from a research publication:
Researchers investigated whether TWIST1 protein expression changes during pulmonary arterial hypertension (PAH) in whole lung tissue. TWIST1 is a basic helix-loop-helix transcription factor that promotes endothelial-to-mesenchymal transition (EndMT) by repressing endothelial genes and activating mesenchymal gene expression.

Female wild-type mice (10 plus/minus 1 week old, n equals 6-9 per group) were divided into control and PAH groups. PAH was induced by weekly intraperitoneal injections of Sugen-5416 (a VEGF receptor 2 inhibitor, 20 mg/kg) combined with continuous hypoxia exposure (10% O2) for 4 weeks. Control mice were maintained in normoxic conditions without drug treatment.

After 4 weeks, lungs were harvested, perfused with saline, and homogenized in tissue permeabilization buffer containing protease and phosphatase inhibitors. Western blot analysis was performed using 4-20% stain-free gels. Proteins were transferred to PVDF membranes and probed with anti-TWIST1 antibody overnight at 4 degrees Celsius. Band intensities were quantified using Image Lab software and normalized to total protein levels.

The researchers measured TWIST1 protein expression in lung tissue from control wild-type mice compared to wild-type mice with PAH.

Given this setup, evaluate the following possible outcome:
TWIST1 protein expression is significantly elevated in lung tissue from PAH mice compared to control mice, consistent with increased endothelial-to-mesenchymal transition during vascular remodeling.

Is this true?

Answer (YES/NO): YES